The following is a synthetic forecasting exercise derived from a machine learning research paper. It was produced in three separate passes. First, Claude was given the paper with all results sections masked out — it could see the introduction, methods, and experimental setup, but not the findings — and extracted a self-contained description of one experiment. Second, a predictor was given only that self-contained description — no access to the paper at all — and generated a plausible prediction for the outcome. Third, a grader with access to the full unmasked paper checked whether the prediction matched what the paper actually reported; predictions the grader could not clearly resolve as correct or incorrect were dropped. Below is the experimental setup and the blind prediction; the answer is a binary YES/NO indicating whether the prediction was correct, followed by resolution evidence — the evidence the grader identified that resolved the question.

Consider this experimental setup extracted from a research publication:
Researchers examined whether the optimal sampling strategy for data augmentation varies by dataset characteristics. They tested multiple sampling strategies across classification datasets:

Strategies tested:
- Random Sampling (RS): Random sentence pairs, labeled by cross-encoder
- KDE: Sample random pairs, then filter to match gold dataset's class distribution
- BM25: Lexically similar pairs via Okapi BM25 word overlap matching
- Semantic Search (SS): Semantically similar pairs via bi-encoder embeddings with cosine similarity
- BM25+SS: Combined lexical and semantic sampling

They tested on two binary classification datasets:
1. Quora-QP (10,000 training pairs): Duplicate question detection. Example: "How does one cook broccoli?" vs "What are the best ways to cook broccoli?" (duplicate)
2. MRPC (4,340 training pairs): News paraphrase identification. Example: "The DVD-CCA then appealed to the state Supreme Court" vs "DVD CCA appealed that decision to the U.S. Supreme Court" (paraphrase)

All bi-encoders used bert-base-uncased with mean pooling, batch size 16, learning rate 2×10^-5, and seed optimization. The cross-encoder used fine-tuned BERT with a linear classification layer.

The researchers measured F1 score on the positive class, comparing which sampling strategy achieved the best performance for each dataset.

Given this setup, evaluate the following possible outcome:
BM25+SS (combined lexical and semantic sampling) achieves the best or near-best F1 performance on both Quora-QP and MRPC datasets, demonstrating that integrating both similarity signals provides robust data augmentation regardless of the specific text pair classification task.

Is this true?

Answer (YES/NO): NO